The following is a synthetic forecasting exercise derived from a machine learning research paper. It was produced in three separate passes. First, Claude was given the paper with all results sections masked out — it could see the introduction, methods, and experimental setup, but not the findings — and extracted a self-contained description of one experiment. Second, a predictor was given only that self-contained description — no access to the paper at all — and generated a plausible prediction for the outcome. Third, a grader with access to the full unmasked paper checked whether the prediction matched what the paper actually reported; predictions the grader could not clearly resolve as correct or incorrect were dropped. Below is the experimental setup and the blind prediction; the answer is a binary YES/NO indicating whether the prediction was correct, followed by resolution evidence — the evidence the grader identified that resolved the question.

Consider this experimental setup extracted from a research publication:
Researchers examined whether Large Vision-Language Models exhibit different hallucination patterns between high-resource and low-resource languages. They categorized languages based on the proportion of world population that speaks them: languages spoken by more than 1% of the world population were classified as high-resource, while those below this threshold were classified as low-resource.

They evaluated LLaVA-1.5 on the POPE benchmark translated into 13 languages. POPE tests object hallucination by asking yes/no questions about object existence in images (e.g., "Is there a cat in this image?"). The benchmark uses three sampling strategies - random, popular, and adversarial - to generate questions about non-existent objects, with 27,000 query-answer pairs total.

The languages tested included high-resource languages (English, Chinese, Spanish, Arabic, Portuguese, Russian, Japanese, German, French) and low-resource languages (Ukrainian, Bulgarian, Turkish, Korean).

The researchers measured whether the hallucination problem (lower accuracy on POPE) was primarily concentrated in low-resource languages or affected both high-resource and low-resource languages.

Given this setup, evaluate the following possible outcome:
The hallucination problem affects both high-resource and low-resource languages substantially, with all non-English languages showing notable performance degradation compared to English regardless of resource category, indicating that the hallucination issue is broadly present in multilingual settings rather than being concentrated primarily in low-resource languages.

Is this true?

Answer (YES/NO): YES